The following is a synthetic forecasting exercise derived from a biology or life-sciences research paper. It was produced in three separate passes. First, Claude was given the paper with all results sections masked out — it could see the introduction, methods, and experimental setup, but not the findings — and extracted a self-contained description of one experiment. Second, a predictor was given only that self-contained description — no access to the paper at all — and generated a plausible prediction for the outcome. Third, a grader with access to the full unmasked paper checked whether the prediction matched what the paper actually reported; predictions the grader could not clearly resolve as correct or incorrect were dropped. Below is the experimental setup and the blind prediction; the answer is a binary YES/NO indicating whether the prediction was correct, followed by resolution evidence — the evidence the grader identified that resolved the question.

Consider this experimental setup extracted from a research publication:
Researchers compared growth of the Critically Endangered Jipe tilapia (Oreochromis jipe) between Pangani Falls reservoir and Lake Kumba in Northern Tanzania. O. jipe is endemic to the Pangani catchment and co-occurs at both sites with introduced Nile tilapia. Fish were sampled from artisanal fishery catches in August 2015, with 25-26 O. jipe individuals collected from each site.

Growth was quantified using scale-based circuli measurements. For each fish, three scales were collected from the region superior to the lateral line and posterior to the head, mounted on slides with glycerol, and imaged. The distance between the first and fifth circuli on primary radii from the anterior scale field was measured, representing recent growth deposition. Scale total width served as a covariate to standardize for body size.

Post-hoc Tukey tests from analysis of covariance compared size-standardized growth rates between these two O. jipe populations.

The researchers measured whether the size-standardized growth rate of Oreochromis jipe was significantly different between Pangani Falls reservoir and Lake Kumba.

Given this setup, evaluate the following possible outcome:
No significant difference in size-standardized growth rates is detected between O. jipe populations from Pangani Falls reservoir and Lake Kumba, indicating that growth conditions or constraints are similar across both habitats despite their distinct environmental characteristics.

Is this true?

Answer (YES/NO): YES